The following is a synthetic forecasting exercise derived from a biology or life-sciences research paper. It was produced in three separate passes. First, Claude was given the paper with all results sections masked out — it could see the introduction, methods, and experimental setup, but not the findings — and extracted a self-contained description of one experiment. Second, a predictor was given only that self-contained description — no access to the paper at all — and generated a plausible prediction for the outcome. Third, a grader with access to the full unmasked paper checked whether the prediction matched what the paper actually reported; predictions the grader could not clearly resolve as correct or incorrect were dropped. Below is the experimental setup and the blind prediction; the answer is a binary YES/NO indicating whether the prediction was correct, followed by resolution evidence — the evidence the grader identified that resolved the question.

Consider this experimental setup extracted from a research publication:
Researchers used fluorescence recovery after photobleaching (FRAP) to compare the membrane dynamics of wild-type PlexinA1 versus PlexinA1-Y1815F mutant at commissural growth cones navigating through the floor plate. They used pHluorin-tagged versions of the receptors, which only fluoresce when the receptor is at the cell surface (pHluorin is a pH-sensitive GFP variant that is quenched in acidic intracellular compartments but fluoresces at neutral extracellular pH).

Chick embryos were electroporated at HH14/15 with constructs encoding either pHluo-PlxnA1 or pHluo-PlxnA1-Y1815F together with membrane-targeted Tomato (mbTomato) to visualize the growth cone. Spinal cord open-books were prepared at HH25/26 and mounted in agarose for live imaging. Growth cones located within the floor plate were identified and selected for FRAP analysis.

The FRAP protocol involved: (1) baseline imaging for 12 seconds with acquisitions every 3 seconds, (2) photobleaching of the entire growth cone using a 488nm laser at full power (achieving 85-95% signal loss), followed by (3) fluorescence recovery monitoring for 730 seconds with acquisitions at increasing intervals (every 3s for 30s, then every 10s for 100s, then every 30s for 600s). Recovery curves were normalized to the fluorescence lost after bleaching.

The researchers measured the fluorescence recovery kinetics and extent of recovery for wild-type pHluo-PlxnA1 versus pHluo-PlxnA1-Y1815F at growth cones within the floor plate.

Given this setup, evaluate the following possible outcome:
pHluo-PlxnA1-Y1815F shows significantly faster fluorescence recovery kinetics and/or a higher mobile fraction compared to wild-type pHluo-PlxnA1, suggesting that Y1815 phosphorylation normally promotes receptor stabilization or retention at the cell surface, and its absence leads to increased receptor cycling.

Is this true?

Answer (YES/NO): YES